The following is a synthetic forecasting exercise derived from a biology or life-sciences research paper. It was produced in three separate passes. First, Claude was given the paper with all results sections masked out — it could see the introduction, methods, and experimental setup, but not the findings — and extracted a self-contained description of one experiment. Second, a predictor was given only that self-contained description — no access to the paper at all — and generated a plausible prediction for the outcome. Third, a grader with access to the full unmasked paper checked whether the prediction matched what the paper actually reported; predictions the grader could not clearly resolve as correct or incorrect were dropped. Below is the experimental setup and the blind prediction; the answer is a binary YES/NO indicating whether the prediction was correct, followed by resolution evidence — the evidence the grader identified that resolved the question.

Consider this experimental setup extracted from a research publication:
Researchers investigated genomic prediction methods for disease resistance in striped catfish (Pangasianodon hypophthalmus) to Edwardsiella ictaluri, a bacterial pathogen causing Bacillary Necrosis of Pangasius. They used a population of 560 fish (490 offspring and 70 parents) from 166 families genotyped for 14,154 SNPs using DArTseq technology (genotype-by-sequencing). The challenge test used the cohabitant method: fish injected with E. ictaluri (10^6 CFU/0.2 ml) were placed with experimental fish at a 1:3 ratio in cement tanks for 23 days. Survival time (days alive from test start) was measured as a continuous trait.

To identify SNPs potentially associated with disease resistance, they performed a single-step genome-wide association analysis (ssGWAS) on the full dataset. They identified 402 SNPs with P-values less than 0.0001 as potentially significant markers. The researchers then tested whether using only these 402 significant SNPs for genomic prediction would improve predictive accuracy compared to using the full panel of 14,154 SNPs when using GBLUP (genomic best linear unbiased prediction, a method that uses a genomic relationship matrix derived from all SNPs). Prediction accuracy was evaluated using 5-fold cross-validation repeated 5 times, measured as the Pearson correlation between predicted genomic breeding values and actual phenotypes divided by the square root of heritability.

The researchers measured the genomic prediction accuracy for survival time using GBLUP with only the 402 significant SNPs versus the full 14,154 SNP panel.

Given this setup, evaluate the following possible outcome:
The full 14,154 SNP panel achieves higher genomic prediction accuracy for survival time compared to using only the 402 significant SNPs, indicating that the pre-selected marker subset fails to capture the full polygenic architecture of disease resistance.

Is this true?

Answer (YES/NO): NO